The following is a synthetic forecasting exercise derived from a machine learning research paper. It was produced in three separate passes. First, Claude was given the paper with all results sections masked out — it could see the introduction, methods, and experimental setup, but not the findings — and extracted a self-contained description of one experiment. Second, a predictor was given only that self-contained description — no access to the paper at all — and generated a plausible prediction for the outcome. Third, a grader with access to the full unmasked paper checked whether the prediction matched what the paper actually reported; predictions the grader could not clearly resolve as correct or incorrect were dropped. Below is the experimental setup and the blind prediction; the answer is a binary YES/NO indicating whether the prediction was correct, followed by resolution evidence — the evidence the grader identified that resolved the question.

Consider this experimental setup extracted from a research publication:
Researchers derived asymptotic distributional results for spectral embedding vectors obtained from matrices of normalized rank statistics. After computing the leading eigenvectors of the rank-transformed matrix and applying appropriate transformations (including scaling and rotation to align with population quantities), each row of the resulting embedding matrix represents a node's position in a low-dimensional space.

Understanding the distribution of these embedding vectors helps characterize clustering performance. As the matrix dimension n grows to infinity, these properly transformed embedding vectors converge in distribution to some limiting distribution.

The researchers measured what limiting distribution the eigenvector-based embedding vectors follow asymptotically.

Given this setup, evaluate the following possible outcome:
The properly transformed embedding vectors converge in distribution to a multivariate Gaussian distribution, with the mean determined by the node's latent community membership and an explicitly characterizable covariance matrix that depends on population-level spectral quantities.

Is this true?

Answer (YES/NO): YES